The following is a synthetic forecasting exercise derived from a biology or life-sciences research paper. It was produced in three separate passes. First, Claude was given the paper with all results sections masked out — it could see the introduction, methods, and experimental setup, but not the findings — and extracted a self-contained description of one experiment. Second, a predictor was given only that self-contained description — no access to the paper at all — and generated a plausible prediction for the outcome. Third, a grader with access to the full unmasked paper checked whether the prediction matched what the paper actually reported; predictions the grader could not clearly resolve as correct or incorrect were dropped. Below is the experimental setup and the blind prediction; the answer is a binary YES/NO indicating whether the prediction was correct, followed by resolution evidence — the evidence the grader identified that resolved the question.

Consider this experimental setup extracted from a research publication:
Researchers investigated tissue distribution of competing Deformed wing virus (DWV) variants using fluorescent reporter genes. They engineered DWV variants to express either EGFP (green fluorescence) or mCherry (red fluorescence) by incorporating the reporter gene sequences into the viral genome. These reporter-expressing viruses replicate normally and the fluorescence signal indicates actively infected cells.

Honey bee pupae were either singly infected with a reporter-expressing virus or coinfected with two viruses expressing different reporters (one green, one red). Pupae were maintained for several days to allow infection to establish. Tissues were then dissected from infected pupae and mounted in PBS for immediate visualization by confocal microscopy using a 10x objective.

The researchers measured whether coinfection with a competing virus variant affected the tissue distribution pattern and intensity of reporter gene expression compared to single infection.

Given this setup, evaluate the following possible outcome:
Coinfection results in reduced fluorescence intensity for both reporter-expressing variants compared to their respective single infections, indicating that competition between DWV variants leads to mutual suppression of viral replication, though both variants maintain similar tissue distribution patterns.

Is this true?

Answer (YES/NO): NO